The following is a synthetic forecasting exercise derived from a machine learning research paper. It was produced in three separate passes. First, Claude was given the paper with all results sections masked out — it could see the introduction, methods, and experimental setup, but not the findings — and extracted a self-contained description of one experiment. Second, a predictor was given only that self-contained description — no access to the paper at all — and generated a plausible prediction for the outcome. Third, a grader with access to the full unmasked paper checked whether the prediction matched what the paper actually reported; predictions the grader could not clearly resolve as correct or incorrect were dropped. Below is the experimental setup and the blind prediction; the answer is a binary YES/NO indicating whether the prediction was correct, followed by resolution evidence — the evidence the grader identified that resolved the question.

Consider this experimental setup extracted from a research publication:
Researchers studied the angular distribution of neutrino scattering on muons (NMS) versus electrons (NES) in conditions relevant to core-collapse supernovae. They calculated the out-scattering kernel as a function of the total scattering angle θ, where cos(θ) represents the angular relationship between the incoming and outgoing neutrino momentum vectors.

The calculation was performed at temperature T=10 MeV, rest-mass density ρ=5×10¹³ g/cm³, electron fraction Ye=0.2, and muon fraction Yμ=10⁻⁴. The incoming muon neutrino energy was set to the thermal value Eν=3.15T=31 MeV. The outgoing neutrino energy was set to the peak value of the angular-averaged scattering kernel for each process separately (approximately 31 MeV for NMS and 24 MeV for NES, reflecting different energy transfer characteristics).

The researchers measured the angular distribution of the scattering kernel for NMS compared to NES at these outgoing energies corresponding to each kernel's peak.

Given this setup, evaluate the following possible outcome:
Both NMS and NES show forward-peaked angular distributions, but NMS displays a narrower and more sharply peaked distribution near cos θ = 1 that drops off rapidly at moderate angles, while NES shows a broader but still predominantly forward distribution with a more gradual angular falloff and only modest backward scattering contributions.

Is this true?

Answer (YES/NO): NO